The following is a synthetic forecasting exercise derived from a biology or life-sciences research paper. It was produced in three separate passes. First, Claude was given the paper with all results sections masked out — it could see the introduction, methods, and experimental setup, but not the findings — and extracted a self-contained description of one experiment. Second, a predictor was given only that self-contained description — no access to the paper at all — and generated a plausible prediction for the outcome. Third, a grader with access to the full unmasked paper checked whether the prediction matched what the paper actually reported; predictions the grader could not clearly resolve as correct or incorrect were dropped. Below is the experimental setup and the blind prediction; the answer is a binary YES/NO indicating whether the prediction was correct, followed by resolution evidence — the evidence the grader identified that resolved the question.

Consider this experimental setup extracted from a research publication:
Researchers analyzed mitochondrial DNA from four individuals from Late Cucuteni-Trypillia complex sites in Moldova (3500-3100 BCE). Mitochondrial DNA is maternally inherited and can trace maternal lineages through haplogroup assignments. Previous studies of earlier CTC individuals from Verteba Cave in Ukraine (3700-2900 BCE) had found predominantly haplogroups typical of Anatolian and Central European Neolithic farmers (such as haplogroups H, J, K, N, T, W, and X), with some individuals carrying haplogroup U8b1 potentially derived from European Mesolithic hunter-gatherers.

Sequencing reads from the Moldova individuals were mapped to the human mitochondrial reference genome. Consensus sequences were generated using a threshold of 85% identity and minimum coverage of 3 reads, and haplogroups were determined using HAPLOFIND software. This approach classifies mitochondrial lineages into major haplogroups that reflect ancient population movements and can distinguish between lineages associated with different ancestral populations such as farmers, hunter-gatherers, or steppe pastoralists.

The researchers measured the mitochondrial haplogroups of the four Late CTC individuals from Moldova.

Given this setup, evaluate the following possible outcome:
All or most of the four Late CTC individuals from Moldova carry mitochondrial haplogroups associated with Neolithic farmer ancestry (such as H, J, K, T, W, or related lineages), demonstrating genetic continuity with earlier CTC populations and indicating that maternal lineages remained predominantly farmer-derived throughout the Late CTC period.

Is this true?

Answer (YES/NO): YES